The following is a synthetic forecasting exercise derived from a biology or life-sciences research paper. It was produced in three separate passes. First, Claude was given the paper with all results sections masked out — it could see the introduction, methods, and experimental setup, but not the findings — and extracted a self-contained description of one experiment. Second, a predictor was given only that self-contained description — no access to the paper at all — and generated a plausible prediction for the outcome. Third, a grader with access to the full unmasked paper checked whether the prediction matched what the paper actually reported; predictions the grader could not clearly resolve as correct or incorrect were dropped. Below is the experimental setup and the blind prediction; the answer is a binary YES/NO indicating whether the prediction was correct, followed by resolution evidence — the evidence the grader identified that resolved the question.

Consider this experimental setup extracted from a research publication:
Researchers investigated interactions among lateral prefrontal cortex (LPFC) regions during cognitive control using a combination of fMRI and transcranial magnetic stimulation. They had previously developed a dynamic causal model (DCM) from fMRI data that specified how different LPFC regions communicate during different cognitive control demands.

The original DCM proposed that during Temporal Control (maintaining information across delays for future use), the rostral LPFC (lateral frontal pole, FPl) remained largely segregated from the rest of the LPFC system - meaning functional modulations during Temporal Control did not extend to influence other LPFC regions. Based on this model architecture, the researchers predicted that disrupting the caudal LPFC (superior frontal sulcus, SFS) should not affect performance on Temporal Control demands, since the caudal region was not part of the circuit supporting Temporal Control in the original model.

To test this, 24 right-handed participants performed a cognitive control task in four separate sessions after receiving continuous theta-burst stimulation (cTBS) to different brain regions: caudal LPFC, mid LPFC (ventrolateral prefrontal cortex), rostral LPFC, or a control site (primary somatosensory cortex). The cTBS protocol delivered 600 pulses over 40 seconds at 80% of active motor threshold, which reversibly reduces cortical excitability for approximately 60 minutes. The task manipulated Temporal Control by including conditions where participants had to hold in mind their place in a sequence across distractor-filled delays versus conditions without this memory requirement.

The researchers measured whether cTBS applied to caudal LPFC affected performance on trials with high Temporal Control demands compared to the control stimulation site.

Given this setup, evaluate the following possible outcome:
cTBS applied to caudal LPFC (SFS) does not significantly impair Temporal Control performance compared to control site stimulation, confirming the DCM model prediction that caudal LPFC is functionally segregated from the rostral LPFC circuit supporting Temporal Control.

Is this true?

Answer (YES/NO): NO